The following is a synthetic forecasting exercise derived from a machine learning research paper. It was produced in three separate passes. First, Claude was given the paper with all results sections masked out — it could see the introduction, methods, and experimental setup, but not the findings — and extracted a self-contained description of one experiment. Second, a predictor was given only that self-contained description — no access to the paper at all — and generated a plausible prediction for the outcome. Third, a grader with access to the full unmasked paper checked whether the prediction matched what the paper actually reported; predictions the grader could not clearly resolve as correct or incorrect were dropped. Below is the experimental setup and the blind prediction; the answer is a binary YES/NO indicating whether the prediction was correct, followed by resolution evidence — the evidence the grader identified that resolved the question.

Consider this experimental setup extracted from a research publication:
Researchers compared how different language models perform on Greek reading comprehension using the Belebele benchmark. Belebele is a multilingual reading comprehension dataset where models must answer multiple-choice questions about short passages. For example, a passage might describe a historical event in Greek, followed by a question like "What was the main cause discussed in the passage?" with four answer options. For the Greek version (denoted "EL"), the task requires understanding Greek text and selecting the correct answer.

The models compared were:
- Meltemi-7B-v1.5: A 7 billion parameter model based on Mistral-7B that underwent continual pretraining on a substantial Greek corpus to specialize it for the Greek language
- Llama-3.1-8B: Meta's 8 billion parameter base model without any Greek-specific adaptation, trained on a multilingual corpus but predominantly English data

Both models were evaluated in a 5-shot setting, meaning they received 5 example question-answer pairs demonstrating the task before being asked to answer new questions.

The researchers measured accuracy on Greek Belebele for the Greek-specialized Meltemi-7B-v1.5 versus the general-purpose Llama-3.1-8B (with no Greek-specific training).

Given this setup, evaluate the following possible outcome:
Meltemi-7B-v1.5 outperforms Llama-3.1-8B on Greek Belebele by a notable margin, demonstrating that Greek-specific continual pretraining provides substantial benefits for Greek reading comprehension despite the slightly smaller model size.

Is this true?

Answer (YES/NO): NO